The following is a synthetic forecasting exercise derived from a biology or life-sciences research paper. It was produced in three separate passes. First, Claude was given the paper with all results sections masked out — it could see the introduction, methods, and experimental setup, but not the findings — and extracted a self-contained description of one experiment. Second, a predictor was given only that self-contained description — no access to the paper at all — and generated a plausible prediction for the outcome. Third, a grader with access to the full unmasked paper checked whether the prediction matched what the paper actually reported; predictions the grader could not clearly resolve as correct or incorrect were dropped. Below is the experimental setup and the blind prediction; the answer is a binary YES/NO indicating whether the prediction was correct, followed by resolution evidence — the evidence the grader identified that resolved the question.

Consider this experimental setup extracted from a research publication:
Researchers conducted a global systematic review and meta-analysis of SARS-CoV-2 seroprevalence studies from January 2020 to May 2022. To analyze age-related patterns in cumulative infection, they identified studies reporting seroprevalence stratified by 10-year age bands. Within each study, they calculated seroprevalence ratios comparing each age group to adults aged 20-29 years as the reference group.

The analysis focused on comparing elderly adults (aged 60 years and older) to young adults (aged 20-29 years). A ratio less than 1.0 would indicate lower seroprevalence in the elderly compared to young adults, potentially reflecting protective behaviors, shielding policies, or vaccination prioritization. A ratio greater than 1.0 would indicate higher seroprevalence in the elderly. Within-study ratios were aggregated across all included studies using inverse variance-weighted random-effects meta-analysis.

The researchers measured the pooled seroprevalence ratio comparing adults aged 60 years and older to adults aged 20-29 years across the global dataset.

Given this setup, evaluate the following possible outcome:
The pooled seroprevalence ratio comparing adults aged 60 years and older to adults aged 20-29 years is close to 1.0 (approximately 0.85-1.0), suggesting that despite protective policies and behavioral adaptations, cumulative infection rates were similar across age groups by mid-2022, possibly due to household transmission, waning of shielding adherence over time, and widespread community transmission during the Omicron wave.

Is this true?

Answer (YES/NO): NO